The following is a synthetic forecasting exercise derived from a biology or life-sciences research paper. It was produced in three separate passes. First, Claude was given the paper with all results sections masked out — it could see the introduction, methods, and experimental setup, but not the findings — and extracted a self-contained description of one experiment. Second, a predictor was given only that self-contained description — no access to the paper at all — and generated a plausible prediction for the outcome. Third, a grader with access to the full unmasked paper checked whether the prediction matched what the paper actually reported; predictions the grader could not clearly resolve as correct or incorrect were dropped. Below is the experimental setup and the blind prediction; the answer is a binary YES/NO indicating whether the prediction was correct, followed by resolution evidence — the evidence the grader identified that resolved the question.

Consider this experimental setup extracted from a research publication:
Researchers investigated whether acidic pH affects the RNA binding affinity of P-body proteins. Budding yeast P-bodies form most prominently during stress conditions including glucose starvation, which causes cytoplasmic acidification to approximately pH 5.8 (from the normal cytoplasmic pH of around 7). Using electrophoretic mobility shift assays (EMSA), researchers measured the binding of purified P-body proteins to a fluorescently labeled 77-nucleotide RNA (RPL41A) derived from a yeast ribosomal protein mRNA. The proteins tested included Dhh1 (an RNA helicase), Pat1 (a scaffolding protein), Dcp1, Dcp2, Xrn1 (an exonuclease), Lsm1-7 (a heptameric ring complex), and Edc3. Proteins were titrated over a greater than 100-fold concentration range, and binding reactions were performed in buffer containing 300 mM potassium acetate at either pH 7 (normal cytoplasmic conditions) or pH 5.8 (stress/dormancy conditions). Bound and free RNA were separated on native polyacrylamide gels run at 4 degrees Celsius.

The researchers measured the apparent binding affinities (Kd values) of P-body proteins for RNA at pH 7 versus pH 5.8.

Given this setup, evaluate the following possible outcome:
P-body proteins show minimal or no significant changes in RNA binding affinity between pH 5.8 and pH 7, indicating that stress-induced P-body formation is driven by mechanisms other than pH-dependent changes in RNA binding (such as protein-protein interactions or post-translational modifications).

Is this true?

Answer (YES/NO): NO